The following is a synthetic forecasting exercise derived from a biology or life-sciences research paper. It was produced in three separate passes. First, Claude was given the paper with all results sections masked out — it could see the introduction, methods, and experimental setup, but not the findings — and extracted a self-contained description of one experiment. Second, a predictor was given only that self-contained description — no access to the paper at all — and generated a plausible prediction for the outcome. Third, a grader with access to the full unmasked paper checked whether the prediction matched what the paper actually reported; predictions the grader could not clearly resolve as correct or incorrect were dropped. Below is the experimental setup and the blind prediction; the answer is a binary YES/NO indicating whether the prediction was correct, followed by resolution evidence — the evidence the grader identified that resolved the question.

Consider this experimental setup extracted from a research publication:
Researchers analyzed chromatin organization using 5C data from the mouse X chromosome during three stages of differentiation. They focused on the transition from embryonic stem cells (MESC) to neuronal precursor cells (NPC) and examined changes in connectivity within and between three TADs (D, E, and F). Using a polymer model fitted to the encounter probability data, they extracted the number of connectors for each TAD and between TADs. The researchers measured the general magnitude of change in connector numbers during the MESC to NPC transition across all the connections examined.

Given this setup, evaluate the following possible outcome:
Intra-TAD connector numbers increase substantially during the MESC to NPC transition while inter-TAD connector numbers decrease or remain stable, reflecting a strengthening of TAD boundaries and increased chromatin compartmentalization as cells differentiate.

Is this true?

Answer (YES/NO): NO